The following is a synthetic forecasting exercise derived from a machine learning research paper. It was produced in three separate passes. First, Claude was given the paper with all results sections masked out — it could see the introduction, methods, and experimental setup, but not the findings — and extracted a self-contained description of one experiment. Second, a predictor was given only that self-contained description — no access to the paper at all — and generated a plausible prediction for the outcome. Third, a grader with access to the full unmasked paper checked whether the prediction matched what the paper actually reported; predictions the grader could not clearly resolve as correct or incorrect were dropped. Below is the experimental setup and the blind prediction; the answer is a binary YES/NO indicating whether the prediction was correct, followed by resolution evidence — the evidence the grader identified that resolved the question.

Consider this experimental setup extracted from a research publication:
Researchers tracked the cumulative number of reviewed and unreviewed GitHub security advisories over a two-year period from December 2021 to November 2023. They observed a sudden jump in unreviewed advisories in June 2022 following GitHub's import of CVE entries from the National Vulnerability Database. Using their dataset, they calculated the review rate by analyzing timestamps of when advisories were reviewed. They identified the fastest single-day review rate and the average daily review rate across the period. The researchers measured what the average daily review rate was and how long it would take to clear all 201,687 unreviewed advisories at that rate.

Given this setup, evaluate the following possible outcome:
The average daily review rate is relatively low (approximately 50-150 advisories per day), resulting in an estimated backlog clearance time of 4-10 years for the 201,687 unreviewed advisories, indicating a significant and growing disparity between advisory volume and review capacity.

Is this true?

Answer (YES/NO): NO